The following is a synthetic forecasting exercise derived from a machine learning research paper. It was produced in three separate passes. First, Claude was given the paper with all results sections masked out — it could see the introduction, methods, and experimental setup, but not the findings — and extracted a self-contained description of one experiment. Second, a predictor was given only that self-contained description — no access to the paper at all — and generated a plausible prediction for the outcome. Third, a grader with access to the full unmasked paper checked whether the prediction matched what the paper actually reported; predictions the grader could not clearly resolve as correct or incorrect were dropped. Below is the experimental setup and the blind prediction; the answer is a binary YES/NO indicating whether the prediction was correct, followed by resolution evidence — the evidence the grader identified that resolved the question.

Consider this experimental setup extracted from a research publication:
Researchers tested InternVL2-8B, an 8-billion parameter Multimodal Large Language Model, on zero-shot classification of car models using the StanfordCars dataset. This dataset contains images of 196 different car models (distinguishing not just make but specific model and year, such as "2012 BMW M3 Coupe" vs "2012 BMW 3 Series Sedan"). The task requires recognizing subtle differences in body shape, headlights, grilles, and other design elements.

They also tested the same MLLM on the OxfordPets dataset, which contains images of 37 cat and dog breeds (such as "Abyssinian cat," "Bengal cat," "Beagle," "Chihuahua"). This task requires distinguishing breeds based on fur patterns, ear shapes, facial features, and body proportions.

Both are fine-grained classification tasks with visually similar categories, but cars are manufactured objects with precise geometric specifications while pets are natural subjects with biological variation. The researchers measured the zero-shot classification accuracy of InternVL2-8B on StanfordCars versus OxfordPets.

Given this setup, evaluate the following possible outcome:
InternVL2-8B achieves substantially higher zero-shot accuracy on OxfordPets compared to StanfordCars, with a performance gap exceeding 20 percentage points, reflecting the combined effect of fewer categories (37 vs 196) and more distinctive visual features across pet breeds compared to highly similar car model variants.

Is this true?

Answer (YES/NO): YES